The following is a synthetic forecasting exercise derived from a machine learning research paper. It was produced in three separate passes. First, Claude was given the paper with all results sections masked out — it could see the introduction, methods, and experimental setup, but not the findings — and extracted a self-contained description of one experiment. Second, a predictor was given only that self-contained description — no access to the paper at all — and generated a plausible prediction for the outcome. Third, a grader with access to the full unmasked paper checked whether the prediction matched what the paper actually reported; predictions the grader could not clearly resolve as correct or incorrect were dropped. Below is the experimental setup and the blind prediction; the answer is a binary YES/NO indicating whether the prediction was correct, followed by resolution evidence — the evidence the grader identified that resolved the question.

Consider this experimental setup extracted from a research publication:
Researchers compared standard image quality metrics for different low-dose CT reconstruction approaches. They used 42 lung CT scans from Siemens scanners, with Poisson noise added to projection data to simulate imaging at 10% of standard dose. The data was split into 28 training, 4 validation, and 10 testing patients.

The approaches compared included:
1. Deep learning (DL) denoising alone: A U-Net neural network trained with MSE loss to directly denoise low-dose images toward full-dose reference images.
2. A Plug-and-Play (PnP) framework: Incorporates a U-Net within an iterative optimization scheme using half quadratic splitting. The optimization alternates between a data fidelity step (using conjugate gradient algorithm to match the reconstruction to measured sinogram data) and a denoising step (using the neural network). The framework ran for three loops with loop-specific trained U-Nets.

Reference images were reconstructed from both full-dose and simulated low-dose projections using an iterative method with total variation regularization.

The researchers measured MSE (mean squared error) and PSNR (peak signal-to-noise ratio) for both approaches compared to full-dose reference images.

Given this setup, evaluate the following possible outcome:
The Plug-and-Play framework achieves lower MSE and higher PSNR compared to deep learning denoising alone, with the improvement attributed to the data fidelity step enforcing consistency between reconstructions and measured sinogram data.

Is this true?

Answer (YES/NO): NO